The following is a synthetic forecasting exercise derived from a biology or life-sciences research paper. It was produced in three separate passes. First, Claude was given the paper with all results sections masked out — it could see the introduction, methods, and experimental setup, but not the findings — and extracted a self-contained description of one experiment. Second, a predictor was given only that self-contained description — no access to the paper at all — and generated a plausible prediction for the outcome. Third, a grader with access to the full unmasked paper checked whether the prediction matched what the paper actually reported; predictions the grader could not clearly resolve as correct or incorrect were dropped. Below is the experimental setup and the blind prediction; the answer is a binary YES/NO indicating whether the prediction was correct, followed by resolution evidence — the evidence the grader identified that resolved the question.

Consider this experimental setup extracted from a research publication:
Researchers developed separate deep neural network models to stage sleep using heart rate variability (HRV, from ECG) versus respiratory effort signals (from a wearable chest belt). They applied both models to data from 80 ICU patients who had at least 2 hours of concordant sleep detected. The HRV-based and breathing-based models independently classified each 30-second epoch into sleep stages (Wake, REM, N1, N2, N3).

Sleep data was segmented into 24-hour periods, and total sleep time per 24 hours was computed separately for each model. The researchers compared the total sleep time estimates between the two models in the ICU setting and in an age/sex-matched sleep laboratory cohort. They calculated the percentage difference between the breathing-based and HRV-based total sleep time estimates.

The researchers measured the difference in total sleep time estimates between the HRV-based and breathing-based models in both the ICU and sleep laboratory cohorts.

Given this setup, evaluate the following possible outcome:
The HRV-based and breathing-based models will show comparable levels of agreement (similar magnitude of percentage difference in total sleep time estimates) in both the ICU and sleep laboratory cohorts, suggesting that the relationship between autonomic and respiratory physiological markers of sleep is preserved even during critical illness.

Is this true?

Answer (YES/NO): NO